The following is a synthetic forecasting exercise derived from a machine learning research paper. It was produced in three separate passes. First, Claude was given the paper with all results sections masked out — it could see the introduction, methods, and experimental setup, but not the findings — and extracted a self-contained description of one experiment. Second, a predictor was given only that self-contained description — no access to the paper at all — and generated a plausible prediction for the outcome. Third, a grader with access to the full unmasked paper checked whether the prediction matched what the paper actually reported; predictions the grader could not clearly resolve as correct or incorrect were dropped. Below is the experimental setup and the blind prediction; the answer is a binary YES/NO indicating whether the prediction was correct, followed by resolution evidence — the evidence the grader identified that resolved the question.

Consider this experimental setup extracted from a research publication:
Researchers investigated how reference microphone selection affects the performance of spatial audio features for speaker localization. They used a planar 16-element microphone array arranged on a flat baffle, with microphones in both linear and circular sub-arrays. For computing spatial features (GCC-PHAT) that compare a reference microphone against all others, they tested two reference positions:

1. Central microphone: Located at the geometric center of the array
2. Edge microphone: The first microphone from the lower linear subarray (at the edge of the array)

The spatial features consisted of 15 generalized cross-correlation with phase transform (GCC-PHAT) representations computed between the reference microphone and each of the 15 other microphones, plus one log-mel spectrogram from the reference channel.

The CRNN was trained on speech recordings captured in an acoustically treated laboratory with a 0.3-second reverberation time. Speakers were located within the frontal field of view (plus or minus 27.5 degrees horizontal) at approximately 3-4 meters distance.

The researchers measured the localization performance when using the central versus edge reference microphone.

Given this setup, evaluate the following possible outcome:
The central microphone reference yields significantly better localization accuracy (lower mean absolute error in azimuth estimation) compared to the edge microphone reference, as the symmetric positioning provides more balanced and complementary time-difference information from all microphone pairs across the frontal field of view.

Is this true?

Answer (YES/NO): NO